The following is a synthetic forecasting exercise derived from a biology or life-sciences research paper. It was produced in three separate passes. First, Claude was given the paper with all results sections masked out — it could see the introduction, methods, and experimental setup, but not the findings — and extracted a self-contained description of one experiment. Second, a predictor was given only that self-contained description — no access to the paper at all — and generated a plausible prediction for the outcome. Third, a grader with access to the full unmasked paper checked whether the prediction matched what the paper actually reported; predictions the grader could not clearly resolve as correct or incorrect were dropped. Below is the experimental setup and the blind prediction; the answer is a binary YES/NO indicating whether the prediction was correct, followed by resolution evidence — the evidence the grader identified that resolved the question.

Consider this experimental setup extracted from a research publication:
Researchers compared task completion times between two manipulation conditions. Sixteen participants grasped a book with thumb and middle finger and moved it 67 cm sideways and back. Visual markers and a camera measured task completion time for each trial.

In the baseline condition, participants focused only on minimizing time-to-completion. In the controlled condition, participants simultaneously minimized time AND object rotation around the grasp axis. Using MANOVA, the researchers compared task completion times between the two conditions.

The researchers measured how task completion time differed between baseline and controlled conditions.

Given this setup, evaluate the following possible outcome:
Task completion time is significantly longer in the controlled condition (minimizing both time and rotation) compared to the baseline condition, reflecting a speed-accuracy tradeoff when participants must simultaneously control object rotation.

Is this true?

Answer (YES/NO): YES